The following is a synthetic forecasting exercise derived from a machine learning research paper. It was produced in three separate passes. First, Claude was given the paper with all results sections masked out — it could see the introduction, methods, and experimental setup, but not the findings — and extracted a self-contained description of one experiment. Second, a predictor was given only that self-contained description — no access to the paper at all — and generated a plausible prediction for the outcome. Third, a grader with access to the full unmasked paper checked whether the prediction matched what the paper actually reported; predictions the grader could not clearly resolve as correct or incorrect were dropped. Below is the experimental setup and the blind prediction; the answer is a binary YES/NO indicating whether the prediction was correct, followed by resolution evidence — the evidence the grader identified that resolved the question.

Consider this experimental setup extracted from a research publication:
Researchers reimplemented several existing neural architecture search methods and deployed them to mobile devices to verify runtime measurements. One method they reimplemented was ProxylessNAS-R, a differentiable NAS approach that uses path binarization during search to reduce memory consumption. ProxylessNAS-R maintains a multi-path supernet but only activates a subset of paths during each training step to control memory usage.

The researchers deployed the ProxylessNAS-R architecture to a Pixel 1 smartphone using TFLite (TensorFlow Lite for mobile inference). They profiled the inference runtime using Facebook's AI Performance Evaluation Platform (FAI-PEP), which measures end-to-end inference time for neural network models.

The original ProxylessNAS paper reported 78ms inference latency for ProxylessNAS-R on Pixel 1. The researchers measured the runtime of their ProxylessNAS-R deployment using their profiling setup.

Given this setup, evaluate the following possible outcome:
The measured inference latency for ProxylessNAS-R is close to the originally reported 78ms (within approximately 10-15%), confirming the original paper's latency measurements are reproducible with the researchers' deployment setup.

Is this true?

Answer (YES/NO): YES